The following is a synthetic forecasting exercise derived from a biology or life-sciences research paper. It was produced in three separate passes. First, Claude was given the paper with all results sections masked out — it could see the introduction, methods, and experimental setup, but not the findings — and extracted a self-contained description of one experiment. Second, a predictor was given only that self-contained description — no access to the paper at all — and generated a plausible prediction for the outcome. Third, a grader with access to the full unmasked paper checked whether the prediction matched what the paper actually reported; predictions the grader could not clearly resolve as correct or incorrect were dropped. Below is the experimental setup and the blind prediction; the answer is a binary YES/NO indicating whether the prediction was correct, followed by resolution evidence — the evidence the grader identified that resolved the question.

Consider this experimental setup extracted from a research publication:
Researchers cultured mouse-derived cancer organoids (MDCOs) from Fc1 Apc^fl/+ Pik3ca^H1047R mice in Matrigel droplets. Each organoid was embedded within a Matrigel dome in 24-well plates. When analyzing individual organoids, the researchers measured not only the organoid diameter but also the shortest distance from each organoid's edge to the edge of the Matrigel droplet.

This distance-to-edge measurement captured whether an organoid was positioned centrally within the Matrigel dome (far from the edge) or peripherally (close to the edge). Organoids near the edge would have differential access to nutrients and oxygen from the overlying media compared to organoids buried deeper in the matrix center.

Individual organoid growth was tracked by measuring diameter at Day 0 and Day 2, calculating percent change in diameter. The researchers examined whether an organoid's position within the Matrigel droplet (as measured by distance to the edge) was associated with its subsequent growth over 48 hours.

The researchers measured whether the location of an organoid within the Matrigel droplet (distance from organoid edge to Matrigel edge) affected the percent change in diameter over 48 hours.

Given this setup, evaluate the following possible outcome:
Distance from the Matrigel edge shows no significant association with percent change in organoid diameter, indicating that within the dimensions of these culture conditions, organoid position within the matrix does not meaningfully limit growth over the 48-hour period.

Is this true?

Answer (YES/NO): YES